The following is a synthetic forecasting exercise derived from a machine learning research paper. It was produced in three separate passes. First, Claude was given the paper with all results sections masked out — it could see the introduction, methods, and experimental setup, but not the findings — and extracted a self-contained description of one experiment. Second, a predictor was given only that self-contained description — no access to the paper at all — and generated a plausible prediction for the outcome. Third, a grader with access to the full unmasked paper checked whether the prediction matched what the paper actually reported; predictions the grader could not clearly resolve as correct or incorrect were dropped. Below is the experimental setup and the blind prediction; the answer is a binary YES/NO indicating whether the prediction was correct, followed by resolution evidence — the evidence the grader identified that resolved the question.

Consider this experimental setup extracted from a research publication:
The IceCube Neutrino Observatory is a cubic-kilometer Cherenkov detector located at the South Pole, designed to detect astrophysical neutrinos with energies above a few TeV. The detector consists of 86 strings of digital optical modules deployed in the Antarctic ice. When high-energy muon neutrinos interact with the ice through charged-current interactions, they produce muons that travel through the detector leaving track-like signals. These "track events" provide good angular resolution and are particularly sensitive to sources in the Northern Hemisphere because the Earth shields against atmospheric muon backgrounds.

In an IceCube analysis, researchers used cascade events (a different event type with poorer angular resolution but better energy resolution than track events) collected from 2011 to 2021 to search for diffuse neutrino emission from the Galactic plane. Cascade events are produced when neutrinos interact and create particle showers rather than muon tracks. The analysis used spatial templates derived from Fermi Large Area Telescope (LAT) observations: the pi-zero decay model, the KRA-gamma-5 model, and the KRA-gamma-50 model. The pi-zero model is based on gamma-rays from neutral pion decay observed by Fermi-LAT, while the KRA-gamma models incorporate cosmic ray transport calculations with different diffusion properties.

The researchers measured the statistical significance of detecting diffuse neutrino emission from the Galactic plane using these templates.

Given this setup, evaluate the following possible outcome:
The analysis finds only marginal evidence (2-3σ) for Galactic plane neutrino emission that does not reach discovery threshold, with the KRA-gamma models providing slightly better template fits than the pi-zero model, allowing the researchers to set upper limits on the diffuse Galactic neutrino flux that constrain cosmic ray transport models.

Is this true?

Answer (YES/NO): NO